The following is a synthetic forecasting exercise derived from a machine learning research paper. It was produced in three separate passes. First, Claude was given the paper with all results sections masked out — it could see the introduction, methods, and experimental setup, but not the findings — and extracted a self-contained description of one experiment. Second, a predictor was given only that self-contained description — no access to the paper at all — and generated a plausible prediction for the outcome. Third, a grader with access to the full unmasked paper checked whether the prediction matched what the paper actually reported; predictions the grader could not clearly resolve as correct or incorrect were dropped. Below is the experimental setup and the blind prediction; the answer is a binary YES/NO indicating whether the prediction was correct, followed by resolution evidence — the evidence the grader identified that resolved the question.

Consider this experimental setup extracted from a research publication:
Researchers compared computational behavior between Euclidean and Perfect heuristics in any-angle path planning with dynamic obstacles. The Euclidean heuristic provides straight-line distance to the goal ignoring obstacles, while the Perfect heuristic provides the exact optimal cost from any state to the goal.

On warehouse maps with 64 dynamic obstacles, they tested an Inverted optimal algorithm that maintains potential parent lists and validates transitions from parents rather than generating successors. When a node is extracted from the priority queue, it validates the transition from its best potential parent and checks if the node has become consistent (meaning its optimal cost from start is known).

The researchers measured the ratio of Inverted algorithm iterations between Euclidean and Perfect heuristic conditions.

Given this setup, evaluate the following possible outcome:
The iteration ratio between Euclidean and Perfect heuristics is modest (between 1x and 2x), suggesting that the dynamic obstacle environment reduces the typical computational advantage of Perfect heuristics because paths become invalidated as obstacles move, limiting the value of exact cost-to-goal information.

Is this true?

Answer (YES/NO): NO